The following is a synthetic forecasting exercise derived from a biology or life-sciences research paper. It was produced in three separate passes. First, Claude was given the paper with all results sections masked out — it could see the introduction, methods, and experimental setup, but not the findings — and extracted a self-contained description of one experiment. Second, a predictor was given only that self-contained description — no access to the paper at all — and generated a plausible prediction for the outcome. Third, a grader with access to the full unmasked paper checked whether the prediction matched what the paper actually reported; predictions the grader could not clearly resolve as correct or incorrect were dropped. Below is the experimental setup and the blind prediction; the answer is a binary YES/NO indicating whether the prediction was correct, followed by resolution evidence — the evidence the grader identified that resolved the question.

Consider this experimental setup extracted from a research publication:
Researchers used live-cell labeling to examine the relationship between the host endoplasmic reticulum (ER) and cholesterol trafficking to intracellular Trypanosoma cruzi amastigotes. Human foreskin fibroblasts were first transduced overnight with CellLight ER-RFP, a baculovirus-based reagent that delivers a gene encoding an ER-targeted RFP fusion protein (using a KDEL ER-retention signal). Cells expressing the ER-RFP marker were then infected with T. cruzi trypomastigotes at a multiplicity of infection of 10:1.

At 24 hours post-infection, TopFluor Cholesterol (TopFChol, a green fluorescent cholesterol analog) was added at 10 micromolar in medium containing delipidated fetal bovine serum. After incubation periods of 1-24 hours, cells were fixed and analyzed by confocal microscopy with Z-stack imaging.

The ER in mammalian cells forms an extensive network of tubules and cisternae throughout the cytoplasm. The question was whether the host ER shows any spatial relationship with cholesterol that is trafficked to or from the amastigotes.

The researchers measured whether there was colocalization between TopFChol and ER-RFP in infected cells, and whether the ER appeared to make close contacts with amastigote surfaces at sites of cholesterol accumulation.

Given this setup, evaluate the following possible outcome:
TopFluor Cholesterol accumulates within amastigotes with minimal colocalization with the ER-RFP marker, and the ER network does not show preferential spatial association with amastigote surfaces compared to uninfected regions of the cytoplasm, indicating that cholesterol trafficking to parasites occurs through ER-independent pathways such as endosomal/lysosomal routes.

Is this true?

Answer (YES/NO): NO